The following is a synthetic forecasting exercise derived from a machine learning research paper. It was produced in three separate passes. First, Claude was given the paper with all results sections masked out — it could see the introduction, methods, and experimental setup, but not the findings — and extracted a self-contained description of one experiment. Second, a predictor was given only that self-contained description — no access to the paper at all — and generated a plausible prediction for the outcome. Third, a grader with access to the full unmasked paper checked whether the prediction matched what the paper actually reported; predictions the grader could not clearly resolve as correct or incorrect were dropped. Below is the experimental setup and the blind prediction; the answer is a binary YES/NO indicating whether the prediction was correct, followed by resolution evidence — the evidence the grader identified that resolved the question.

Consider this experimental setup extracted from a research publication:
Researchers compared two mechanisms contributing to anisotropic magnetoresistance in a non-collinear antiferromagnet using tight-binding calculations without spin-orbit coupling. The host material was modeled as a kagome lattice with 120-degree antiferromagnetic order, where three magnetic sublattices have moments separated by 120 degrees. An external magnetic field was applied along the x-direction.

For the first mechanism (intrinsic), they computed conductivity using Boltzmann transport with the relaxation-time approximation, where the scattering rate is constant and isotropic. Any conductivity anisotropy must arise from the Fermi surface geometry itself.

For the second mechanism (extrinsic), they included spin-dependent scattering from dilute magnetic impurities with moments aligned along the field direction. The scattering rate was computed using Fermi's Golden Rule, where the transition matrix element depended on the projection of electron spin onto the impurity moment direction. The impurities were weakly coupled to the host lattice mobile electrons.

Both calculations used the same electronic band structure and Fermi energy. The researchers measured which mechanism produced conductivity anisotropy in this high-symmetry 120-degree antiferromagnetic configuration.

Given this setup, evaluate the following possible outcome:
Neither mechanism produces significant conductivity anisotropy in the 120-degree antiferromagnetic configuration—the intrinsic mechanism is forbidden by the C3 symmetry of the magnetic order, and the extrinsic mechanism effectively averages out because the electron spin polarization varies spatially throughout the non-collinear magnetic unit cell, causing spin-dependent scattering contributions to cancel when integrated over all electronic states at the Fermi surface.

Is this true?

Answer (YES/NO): NO